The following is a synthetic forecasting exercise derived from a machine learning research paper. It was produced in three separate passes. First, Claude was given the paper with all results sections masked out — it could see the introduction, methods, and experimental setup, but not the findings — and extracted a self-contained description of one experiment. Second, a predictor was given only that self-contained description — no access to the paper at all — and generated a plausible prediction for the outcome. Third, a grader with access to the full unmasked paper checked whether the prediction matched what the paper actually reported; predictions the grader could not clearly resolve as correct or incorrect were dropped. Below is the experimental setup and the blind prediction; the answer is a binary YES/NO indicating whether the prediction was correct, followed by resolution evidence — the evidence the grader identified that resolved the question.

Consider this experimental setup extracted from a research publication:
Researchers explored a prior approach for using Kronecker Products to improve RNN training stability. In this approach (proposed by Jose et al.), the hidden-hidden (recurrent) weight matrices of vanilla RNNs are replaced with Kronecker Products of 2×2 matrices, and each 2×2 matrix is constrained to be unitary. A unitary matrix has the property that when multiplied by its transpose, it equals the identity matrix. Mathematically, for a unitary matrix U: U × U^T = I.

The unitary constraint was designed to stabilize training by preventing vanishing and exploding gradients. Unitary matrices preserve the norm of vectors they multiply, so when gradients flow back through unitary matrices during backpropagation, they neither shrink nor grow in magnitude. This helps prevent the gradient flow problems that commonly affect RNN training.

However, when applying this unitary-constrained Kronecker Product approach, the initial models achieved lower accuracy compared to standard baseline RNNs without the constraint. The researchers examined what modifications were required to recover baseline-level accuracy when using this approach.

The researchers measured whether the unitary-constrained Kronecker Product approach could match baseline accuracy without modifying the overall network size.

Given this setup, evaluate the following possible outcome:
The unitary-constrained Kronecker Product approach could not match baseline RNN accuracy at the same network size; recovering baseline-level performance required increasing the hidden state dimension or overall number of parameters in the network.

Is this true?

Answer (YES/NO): YES